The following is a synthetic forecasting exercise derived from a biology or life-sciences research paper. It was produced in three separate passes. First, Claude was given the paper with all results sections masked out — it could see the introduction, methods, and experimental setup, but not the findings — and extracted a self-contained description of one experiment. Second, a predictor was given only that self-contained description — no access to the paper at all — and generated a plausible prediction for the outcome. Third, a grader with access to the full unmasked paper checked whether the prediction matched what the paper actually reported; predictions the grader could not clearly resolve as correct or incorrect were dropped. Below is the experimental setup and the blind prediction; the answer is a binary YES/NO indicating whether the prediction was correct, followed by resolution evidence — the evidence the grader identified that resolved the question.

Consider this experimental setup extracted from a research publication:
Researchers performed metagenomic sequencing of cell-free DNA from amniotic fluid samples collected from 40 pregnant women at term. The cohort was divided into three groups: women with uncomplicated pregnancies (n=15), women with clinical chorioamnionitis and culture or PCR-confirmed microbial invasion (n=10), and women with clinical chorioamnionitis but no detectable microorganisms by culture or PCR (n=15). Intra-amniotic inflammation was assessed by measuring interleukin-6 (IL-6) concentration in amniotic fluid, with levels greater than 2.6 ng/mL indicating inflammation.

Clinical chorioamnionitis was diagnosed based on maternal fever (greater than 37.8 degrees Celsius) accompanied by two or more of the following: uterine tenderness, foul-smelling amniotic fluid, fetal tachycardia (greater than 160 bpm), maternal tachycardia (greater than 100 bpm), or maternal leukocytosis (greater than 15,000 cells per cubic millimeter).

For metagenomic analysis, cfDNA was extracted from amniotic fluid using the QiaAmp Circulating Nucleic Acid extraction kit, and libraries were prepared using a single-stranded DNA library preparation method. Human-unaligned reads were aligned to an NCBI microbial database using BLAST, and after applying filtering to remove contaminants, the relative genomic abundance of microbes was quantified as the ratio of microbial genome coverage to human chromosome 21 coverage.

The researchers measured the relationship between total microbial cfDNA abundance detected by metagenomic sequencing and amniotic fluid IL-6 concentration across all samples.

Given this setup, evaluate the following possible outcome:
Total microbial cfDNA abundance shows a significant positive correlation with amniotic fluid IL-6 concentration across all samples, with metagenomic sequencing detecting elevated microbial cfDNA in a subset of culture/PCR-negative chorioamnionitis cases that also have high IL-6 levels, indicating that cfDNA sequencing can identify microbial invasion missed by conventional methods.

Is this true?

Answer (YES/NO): NO